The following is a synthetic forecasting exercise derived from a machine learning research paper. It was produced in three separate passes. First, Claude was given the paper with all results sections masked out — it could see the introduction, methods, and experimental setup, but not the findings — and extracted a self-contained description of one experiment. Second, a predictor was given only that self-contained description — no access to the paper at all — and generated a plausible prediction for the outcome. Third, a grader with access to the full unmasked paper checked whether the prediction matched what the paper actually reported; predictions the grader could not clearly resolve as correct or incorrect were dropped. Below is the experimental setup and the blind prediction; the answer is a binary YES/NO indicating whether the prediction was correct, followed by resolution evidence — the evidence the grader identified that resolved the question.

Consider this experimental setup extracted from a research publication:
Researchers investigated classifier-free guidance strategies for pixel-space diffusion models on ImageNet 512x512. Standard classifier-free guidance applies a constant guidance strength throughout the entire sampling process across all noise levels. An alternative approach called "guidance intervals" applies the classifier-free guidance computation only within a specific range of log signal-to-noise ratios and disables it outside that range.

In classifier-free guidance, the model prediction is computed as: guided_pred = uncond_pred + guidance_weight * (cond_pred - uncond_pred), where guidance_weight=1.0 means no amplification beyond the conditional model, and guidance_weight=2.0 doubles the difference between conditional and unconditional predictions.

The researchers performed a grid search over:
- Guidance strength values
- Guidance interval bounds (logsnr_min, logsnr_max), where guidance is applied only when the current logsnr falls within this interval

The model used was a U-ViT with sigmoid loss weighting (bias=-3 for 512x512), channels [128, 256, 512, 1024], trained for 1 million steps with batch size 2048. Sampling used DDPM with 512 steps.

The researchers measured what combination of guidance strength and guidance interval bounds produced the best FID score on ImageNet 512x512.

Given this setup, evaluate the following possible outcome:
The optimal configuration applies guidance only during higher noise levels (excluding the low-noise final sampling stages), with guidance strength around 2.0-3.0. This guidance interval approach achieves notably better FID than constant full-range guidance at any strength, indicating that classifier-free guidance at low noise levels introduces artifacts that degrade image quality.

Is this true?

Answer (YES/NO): NO